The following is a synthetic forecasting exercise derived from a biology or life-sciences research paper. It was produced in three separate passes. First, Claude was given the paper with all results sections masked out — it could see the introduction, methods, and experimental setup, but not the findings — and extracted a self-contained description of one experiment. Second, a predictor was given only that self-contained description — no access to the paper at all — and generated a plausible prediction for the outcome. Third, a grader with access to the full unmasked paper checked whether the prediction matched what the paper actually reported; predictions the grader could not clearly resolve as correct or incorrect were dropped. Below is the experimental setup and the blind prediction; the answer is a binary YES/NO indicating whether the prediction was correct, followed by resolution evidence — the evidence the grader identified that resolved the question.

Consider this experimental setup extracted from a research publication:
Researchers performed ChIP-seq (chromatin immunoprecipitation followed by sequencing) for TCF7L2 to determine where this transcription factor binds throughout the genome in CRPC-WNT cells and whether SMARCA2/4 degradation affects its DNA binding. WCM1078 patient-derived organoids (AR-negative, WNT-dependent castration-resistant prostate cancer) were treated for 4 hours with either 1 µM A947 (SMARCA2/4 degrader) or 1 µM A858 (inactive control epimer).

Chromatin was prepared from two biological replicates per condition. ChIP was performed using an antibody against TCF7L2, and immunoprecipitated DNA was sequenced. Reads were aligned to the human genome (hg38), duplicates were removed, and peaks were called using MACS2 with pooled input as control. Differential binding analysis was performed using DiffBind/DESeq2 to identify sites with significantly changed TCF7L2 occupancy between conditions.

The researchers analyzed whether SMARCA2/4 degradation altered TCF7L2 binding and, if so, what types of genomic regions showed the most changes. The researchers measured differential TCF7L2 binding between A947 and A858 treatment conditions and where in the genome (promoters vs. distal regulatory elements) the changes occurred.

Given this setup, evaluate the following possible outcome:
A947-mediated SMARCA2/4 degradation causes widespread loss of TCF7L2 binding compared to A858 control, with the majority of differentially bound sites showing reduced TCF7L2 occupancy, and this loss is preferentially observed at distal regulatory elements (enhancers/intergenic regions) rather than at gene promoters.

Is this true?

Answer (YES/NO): NO